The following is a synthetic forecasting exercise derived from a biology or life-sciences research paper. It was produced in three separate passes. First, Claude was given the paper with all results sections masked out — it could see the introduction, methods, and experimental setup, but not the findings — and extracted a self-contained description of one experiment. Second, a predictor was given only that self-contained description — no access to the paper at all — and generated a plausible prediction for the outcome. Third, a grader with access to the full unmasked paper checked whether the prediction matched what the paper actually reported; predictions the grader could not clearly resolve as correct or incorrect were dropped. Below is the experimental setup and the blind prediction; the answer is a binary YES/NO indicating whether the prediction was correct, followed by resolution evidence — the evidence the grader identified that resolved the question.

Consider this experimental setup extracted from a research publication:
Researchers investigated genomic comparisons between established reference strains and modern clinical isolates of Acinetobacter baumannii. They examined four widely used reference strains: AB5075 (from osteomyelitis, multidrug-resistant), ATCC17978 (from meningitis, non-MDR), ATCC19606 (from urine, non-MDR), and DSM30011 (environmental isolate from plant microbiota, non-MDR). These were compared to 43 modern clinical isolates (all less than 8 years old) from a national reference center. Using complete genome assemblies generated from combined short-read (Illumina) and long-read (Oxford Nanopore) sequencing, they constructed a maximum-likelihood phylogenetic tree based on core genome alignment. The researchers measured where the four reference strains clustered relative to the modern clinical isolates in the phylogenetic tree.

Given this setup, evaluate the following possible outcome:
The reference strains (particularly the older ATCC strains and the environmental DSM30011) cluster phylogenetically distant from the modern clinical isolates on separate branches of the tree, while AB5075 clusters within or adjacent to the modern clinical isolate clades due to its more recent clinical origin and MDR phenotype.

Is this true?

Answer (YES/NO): YES